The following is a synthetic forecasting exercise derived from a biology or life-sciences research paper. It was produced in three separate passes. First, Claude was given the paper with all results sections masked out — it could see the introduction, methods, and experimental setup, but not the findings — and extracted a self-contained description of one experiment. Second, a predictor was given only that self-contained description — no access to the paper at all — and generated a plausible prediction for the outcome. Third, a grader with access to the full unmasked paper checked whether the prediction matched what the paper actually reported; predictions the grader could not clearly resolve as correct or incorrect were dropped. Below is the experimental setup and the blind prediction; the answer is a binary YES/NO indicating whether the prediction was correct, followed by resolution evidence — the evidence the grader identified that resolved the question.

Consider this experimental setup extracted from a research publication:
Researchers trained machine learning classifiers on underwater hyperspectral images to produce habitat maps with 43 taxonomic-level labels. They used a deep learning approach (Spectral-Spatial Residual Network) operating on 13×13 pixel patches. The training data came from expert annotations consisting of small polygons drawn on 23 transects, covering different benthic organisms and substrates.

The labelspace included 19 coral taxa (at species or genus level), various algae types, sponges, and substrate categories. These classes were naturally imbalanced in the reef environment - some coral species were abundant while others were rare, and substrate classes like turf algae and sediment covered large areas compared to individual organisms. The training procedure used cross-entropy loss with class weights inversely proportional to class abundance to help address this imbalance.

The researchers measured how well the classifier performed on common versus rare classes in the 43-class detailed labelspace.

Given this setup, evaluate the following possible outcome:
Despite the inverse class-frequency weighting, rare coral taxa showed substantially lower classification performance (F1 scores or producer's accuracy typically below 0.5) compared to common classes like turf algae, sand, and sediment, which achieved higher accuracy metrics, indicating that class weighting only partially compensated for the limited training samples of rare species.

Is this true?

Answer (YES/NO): NO